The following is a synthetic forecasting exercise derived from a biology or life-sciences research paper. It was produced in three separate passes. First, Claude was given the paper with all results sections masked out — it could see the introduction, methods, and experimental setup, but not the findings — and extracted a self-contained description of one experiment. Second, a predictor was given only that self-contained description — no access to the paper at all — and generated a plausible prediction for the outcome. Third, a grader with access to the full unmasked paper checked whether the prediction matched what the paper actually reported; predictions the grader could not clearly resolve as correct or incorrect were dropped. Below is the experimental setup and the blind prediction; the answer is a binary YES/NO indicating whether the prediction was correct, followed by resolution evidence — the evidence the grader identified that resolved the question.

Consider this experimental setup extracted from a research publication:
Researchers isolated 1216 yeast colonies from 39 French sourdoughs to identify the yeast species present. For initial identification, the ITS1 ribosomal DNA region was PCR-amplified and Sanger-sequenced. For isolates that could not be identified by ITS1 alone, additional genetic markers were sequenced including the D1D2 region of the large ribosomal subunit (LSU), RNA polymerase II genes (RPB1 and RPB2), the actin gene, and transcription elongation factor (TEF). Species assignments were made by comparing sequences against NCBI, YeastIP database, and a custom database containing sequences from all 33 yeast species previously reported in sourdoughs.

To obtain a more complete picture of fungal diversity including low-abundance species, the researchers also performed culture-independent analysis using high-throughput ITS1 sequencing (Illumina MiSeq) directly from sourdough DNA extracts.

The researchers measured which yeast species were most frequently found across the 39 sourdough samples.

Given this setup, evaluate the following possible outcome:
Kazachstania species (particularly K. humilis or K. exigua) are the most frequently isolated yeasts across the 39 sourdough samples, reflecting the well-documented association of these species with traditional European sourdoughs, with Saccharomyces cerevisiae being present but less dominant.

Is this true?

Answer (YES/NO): NO